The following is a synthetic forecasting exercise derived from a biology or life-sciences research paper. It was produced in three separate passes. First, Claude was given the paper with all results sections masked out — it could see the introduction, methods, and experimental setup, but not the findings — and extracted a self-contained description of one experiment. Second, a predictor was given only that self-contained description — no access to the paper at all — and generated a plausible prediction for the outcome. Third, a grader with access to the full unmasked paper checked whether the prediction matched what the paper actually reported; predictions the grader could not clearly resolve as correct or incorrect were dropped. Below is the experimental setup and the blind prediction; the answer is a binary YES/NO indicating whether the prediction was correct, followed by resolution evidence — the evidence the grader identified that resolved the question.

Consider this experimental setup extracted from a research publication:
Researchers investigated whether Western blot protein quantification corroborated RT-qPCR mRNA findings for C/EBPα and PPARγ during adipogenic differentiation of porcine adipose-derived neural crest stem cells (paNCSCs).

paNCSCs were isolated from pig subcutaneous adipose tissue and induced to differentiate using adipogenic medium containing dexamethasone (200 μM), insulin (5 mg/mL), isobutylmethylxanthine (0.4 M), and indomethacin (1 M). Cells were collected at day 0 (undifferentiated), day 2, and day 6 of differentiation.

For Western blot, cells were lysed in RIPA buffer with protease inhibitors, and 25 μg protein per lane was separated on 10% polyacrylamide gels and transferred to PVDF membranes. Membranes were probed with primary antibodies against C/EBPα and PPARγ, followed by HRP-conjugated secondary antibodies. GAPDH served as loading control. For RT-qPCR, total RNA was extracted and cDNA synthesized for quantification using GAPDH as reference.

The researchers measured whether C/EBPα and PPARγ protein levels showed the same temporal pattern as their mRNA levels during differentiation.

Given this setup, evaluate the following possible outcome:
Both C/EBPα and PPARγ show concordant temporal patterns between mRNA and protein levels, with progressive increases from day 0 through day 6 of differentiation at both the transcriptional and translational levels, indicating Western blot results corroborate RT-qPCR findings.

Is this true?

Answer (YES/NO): NO